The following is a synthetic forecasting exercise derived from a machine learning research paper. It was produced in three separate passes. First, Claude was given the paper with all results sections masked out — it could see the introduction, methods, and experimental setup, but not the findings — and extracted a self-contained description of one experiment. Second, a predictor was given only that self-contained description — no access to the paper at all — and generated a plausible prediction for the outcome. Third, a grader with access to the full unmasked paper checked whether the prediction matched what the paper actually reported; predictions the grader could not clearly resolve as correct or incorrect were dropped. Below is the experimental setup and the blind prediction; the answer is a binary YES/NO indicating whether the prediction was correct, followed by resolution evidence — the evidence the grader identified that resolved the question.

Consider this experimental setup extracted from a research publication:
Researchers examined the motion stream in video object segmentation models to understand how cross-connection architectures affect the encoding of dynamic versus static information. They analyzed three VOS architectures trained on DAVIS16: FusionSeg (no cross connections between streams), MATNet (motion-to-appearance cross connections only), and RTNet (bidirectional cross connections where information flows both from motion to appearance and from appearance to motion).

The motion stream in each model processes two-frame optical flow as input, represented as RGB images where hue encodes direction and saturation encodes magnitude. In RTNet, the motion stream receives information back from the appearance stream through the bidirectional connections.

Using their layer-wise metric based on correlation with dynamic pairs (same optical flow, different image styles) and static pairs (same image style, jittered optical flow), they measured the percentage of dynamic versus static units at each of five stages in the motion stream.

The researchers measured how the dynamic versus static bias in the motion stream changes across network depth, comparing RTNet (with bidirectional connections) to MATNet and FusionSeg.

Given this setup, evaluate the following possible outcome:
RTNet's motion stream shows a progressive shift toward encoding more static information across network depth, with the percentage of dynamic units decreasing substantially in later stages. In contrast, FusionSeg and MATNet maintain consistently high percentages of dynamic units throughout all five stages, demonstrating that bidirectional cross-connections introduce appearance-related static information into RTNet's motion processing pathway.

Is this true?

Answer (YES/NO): NO